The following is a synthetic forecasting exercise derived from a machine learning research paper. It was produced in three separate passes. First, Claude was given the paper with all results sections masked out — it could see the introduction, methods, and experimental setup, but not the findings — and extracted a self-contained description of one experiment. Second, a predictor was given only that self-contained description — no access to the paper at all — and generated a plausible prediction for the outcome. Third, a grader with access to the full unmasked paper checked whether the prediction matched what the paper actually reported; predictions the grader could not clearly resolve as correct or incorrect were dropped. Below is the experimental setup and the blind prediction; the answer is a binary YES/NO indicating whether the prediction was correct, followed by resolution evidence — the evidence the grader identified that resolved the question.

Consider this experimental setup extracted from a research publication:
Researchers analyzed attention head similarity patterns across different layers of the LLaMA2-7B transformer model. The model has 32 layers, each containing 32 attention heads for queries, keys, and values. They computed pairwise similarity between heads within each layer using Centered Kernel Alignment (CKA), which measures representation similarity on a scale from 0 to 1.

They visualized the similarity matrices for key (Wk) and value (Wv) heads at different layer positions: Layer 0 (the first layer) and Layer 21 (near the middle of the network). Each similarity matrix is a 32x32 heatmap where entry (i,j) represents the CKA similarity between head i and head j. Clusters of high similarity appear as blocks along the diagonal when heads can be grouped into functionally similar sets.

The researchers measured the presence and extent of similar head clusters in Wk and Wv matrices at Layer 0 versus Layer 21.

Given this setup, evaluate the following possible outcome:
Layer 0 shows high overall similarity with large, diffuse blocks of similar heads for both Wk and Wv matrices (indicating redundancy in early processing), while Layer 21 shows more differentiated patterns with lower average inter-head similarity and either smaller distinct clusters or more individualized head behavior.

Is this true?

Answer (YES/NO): NO